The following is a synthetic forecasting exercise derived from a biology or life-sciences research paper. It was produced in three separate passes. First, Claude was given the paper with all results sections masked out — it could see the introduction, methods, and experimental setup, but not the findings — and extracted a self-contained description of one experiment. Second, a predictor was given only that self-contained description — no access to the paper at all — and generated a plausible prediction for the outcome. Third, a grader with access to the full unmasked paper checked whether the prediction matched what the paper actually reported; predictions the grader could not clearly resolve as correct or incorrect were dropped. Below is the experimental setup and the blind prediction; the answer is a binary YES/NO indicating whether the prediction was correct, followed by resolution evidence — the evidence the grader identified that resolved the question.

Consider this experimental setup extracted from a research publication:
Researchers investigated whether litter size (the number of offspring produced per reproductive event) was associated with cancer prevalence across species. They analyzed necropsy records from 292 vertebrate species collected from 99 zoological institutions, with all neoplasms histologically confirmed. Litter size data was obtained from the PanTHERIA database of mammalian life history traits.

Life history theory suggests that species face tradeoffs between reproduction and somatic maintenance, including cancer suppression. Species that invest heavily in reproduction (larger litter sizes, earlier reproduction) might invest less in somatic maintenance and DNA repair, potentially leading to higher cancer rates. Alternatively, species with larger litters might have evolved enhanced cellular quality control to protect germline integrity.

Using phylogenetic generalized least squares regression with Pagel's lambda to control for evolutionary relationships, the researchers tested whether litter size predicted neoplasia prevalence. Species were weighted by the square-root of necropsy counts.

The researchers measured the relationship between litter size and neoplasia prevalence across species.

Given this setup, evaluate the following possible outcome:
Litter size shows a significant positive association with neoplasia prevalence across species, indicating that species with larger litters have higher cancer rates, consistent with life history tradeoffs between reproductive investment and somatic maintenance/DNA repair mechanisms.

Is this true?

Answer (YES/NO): NO